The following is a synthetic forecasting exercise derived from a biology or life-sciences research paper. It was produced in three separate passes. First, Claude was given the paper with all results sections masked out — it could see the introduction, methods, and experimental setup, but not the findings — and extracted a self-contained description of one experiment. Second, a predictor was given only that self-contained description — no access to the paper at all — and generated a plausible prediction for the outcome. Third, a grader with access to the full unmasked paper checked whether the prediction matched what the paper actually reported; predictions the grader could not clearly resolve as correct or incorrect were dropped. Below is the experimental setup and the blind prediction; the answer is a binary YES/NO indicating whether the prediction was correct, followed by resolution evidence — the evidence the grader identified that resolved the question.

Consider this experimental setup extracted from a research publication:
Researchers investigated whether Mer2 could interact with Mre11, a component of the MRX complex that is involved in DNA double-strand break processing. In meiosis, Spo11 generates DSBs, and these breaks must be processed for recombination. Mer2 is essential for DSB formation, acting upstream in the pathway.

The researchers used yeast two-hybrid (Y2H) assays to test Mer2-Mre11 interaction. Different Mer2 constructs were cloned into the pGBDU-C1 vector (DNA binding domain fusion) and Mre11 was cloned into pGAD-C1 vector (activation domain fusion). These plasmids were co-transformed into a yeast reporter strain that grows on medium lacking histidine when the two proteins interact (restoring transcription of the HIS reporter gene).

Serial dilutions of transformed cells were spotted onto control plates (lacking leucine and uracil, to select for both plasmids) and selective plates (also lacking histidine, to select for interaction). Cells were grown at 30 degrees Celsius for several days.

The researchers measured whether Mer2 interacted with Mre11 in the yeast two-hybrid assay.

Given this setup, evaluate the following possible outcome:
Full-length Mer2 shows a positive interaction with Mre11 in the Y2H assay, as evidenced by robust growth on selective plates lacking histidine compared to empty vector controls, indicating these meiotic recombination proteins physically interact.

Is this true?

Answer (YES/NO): YES